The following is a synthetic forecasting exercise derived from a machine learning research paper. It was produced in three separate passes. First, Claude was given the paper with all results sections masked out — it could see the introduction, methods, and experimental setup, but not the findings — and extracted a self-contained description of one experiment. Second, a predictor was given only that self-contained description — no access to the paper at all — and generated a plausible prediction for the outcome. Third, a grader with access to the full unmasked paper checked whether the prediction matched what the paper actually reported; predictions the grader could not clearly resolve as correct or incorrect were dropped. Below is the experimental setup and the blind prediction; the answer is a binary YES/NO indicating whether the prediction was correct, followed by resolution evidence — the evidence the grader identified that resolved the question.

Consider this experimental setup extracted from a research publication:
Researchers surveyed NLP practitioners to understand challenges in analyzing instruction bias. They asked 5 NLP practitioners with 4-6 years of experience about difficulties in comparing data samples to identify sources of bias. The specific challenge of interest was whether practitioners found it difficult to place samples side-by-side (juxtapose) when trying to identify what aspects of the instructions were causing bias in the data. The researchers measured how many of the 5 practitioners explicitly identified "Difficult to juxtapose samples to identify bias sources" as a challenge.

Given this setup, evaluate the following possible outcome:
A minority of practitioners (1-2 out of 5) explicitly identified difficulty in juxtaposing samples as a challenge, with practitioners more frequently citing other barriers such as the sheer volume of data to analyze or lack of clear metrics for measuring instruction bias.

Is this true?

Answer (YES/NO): NO